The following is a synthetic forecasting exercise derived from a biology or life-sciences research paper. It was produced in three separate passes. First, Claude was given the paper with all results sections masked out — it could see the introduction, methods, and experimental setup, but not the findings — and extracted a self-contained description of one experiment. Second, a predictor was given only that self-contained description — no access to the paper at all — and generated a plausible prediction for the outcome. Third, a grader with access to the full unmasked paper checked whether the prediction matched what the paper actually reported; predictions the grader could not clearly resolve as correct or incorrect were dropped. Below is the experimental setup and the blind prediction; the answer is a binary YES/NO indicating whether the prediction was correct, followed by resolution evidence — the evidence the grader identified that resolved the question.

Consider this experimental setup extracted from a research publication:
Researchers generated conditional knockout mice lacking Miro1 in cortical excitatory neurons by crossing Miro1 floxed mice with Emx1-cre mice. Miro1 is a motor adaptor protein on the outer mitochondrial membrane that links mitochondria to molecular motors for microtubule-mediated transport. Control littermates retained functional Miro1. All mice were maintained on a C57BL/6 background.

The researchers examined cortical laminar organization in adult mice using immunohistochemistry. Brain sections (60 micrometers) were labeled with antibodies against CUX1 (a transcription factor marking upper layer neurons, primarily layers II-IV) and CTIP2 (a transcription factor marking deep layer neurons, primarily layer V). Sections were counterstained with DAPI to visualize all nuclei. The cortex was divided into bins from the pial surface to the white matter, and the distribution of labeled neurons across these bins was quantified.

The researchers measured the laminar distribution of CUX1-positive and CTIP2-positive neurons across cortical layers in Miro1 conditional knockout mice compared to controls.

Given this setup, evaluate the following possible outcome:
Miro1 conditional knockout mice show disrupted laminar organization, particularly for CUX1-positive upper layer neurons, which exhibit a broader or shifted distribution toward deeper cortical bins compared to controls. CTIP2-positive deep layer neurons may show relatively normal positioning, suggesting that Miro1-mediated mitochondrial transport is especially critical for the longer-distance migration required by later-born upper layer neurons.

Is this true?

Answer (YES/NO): NO